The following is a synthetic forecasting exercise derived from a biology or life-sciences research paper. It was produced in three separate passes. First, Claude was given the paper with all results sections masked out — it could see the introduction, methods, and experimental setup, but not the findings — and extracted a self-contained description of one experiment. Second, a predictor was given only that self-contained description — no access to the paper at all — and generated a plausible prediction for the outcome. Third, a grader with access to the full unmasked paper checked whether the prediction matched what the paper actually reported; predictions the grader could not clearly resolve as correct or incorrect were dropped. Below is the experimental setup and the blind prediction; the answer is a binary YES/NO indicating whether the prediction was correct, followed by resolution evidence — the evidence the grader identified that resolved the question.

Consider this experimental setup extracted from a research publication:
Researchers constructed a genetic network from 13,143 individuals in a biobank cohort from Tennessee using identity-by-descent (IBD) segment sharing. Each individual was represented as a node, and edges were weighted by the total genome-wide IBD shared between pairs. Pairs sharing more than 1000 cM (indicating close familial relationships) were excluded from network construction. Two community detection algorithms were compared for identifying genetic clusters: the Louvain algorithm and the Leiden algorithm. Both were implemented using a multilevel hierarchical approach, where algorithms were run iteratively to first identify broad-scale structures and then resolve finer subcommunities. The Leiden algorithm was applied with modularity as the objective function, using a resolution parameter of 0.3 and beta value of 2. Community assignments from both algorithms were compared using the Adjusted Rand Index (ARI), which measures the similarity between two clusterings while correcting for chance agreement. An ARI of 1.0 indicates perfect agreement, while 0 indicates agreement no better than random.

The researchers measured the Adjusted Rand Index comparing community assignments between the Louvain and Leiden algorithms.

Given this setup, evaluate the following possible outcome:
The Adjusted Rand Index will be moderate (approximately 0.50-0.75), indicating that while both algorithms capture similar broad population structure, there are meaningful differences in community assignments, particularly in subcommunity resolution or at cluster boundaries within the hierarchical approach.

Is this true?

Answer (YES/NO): NO